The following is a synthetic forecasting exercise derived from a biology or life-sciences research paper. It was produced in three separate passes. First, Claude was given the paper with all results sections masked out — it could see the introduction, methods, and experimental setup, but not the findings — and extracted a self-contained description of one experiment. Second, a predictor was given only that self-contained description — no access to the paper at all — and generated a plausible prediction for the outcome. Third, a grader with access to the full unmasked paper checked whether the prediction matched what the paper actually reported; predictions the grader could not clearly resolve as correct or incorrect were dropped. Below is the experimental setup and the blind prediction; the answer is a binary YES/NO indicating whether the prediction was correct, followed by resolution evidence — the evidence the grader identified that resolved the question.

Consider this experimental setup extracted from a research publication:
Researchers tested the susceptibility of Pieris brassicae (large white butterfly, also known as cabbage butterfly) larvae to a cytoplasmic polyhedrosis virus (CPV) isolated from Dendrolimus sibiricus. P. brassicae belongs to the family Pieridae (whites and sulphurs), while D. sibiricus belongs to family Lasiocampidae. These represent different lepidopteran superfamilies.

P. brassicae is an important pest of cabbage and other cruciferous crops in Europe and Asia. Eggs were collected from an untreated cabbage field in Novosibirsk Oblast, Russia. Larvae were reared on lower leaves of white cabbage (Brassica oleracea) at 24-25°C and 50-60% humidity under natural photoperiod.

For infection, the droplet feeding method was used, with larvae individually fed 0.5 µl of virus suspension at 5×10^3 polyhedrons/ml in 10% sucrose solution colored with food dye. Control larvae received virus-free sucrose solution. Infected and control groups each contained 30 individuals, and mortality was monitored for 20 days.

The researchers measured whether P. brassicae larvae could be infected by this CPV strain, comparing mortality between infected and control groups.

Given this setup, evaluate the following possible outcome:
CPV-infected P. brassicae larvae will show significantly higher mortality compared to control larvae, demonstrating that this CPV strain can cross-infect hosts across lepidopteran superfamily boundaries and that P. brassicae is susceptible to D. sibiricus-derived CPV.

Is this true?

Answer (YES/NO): YES